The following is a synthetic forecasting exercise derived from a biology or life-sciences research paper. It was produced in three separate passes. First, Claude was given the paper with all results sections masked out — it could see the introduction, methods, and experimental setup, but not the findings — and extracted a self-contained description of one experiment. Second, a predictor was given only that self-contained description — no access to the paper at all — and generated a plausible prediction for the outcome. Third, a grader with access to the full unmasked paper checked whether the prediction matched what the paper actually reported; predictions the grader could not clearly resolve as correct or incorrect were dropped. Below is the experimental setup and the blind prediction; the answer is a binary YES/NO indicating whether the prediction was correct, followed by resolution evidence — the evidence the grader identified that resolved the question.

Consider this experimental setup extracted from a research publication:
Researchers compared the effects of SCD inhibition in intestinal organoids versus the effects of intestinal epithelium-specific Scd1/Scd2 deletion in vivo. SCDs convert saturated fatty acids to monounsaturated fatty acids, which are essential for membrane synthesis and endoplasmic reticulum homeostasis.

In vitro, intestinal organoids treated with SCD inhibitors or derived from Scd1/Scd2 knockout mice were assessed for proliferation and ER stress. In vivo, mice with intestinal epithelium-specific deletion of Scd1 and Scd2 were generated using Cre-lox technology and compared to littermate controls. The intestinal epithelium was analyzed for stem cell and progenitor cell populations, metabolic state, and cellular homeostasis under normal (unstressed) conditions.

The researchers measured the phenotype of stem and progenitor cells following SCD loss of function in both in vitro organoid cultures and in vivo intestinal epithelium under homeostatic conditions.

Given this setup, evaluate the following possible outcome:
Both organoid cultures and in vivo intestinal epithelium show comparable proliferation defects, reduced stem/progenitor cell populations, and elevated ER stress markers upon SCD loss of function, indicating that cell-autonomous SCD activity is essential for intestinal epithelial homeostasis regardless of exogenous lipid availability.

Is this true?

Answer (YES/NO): NO